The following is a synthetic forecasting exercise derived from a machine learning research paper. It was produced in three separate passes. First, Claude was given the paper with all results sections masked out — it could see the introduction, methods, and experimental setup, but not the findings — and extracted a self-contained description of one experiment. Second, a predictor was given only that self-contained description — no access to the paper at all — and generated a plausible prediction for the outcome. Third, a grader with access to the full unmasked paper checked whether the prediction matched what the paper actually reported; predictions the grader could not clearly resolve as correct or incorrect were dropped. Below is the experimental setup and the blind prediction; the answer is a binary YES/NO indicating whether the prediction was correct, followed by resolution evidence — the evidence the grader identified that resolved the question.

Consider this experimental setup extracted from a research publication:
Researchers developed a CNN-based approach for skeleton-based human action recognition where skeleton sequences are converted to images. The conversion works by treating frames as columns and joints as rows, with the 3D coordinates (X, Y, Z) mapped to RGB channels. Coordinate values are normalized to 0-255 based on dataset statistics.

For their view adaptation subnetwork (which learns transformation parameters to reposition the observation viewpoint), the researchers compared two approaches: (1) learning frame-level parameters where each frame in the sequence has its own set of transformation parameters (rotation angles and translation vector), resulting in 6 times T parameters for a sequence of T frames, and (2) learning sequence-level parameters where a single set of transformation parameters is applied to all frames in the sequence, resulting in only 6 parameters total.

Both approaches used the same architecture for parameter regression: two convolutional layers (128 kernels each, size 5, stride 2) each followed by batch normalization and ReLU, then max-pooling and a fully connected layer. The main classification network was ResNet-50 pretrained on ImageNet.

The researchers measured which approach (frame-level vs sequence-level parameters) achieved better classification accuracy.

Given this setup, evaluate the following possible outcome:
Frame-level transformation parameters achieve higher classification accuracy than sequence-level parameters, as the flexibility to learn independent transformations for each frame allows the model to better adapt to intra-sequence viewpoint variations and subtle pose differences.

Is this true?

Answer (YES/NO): NO